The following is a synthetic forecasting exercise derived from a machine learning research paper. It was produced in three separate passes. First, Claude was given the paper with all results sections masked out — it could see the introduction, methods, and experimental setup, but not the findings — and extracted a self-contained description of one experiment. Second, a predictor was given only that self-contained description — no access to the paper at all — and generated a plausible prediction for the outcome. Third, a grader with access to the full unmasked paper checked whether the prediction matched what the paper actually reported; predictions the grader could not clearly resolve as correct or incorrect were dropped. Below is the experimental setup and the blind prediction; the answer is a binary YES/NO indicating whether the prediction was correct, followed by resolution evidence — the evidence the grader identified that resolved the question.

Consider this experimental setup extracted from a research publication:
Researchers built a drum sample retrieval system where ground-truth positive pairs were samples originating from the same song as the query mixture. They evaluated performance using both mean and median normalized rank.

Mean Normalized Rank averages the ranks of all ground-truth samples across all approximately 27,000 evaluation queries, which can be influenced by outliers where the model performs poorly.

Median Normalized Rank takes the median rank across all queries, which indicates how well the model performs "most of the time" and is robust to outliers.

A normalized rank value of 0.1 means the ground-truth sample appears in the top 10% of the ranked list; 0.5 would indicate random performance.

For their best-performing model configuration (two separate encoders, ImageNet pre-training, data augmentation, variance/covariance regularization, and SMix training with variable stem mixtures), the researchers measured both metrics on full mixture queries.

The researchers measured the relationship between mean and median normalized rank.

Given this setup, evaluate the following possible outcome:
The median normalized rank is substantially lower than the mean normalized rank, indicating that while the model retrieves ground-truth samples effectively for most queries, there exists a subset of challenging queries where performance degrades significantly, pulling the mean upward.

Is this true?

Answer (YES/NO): YES